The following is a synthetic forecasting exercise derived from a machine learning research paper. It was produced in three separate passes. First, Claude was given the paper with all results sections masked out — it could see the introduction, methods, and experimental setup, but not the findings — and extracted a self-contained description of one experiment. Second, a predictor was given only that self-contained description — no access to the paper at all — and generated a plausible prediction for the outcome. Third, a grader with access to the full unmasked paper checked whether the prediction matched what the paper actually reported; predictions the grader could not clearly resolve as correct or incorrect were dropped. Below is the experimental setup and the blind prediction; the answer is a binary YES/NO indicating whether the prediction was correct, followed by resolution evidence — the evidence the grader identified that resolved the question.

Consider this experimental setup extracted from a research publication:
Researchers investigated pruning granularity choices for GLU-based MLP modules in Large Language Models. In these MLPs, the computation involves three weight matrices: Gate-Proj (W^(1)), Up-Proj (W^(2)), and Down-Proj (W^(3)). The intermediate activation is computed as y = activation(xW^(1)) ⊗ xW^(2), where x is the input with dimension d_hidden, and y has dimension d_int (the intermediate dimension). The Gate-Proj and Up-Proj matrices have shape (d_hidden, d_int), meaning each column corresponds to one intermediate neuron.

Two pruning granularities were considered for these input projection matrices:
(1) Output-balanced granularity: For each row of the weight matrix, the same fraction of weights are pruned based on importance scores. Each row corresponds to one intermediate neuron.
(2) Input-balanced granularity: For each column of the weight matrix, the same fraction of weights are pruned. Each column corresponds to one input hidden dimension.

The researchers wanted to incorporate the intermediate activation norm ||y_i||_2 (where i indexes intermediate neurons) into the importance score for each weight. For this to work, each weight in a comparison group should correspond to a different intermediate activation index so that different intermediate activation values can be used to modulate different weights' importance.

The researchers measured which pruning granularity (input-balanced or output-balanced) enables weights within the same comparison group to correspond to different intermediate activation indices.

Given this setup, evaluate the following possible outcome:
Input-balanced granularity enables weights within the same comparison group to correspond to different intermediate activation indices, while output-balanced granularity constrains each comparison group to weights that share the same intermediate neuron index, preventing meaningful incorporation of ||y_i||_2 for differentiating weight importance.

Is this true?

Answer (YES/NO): YES